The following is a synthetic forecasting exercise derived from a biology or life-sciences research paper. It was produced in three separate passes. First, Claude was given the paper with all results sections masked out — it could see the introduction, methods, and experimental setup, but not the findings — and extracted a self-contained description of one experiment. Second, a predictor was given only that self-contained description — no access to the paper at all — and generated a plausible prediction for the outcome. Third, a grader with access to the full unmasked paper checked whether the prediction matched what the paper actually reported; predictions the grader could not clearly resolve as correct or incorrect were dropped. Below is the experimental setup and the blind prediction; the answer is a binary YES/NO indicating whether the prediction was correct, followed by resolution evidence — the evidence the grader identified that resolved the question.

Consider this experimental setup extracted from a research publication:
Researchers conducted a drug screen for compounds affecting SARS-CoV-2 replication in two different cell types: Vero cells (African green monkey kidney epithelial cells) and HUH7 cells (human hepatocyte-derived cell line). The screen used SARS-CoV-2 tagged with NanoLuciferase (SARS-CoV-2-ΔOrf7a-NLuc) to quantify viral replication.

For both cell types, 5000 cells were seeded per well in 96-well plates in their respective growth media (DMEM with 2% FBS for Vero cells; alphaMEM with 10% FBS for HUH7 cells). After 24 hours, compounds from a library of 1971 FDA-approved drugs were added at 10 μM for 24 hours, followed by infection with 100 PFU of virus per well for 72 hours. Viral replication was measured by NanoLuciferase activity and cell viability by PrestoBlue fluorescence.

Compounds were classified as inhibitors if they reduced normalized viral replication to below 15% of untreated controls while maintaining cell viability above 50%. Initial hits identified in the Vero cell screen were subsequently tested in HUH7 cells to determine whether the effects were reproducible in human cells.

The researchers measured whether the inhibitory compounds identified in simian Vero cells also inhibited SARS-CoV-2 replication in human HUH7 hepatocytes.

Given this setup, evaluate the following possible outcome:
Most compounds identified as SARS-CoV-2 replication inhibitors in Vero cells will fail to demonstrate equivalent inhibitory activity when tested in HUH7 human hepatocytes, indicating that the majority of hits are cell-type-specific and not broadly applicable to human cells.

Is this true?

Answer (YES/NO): NO